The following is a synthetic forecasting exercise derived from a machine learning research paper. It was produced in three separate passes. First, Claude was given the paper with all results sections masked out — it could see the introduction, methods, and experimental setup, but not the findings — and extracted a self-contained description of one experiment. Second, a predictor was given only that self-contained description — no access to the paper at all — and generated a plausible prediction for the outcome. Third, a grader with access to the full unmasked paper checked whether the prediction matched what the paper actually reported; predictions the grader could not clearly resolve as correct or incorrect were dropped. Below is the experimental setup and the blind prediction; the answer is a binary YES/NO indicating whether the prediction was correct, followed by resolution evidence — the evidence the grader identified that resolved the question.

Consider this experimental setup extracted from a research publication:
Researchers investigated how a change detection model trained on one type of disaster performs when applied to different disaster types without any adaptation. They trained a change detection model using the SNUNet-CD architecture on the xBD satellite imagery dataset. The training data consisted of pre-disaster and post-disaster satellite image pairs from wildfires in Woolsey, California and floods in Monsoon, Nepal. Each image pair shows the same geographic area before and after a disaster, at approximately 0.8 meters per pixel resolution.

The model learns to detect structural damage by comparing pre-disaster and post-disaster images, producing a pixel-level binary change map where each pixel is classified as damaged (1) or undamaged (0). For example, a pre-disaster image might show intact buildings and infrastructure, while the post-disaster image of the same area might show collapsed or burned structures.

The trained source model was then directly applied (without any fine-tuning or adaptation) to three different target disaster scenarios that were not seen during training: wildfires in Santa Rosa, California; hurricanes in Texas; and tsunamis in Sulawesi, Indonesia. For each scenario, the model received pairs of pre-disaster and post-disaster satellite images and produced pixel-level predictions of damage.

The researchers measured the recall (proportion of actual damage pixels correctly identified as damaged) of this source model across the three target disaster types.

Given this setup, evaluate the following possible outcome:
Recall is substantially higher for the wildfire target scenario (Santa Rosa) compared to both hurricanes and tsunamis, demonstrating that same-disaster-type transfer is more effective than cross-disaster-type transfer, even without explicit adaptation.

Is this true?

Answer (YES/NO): NO